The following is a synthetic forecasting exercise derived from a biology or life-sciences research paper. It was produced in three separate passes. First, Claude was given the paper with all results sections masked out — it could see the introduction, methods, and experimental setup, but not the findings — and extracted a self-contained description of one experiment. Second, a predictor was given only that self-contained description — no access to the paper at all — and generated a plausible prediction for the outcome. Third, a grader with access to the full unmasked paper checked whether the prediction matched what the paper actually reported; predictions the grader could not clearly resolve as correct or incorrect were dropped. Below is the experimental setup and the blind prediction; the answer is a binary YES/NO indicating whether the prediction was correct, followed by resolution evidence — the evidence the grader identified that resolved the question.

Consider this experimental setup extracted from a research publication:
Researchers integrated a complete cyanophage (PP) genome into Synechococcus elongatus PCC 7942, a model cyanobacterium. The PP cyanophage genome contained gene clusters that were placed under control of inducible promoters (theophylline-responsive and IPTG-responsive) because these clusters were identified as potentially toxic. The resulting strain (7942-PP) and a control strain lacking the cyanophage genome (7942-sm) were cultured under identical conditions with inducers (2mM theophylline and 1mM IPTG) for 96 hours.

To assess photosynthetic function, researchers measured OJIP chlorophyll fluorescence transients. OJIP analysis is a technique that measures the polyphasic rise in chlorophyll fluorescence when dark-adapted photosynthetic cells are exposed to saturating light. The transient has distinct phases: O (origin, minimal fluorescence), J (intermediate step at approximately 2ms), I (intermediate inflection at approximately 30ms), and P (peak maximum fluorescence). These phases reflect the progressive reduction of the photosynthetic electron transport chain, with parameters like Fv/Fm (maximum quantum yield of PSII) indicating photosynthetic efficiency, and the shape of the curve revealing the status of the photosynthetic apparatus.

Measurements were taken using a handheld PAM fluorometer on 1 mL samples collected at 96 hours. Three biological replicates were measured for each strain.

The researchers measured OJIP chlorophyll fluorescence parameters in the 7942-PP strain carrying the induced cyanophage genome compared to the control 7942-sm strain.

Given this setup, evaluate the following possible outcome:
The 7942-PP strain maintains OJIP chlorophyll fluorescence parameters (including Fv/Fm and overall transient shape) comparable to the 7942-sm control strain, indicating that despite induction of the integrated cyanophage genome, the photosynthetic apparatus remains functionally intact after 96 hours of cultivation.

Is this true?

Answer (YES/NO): NO